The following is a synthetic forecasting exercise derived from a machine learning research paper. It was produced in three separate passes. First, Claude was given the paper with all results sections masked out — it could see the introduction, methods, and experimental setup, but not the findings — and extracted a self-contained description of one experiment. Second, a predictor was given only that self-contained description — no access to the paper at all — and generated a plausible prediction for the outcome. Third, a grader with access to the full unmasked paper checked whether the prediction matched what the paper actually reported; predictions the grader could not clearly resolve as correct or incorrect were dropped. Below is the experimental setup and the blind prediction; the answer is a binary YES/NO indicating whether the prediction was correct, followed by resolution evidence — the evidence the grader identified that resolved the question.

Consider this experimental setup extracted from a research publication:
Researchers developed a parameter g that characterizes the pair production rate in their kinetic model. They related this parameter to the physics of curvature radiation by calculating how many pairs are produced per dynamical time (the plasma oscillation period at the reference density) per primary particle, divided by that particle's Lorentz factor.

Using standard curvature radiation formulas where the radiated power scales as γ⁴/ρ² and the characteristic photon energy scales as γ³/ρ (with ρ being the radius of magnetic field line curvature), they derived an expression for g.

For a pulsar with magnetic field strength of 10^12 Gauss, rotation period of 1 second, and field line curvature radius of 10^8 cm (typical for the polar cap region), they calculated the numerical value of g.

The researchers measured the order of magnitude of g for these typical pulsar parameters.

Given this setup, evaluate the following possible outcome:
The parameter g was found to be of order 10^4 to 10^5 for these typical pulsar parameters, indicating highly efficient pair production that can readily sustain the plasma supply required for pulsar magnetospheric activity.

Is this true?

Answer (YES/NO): NO